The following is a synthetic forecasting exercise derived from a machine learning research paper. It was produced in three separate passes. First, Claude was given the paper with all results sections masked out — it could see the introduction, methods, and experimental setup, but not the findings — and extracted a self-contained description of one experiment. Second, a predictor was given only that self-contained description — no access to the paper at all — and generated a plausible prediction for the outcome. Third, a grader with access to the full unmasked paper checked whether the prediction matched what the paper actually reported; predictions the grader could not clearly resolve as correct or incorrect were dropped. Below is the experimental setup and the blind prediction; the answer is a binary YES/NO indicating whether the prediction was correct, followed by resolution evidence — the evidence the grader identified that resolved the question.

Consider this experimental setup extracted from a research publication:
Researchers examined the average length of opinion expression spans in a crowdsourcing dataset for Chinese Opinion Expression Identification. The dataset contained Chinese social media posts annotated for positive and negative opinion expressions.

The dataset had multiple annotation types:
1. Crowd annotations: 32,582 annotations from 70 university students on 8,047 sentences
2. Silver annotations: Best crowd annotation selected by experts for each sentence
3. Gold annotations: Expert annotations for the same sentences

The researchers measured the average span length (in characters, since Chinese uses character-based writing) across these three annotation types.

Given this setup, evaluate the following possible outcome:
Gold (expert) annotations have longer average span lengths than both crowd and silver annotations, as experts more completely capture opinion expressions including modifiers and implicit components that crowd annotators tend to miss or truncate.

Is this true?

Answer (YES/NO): NO